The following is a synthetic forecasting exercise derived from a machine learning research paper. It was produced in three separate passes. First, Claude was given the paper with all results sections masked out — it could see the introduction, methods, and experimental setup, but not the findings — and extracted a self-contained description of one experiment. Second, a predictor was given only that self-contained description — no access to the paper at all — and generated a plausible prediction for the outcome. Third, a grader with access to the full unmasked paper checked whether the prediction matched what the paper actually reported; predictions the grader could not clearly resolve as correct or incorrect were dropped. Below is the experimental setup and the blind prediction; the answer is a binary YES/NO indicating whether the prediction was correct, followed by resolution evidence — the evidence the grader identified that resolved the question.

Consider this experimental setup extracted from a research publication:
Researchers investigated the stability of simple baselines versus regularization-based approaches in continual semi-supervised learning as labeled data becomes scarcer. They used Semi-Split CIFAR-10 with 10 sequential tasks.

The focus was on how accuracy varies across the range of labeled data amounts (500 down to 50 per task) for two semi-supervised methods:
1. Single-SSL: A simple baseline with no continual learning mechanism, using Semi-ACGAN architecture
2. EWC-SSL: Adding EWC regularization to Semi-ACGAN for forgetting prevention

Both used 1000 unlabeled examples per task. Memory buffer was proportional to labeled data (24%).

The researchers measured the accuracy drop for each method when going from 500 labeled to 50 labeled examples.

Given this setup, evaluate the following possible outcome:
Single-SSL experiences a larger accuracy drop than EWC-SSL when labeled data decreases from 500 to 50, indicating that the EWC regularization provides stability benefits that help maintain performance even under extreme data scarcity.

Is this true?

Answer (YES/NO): YES